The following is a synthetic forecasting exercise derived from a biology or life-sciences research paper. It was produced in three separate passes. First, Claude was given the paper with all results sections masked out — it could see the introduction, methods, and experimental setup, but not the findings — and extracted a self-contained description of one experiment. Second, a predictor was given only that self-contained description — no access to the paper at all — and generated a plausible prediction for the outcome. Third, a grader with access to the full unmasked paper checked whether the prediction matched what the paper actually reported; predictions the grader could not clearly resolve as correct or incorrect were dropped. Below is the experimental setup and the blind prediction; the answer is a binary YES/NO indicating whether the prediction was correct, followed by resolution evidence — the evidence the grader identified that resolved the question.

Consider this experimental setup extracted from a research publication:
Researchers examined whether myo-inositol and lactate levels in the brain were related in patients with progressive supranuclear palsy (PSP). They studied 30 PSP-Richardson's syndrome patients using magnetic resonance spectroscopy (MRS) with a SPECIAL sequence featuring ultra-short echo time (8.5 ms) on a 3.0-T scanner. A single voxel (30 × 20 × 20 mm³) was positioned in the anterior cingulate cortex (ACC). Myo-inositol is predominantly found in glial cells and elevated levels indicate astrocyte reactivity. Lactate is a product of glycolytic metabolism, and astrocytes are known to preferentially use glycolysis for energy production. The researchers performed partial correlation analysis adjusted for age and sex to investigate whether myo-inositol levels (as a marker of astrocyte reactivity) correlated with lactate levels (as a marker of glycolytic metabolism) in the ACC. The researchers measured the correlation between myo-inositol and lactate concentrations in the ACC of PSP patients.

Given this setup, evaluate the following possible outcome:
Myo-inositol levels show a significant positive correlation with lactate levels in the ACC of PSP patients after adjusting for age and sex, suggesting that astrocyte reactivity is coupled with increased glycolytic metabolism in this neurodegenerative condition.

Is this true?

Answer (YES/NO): YES